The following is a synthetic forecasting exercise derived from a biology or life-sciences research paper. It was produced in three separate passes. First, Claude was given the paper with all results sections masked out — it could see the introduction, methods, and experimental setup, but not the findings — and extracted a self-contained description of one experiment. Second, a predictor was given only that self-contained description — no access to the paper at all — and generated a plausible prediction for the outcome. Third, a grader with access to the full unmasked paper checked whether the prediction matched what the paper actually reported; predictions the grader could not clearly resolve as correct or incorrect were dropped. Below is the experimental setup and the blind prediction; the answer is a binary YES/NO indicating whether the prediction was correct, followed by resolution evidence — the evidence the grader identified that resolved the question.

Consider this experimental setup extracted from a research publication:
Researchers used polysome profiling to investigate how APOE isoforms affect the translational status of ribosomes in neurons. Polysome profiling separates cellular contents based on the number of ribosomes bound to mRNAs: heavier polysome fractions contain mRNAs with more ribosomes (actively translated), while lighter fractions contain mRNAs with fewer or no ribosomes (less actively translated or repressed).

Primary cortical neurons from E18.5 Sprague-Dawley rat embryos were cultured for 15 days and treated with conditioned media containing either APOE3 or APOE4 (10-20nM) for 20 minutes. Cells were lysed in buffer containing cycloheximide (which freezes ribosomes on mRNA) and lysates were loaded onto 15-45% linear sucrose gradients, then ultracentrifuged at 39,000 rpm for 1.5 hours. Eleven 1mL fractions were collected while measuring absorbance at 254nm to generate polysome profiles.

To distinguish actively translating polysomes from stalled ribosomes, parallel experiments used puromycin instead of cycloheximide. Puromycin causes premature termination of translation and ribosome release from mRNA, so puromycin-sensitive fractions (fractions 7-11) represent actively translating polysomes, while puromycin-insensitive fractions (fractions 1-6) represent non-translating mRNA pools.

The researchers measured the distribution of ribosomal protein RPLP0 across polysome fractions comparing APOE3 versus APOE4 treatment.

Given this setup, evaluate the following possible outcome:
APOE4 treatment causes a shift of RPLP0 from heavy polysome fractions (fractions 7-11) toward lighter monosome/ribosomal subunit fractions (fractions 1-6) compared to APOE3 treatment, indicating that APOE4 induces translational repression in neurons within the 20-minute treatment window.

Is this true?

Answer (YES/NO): YES